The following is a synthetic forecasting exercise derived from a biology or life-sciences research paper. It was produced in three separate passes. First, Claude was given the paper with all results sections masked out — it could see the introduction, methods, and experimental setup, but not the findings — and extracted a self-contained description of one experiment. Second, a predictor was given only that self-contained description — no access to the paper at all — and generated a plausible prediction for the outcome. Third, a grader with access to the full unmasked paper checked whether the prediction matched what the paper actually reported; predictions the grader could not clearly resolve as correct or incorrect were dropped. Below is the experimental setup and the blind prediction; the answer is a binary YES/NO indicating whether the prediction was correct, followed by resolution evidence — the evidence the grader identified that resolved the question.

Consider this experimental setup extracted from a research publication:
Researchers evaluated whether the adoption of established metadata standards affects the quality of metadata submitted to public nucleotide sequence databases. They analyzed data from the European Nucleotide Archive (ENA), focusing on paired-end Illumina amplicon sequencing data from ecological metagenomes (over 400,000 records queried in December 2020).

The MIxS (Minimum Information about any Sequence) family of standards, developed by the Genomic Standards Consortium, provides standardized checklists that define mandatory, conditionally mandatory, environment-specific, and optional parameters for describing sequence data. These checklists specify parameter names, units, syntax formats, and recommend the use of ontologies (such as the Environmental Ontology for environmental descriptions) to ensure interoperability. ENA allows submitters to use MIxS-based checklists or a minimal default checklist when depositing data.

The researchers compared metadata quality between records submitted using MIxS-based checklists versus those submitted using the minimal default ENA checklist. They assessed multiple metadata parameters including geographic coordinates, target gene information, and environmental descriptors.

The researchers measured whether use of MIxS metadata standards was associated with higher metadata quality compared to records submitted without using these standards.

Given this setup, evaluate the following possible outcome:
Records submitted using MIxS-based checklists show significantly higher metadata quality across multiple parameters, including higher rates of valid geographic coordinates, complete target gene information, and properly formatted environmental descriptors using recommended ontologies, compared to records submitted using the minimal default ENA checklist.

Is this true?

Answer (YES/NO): NO